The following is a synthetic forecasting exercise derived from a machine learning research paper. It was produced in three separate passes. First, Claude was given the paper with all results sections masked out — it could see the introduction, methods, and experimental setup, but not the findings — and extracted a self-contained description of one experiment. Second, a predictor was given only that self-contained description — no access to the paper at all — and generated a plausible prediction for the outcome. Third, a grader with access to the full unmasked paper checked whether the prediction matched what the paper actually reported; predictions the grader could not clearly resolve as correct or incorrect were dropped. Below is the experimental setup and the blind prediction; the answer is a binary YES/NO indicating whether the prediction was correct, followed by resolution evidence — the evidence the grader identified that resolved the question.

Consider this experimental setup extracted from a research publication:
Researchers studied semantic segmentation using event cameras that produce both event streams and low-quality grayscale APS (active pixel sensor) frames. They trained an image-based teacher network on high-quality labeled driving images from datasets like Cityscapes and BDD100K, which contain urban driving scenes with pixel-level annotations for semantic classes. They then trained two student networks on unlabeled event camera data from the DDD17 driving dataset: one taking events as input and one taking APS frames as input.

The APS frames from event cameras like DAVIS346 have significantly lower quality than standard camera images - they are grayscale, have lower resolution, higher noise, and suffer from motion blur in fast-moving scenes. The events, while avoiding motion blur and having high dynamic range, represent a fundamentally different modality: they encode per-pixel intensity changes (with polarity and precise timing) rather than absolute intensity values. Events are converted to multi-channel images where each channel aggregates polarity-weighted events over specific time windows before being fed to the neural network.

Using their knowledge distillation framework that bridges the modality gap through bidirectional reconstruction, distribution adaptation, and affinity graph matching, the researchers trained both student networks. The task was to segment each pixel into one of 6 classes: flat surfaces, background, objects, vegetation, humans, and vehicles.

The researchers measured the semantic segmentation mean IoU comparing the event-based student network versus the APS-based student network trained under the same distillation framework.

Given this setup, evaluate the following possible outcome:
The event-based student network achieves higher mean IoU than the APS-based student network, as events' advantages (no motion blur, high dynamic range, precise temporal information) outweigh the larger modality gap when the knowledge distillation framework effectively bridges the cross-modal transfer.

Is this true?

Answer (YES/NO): NO